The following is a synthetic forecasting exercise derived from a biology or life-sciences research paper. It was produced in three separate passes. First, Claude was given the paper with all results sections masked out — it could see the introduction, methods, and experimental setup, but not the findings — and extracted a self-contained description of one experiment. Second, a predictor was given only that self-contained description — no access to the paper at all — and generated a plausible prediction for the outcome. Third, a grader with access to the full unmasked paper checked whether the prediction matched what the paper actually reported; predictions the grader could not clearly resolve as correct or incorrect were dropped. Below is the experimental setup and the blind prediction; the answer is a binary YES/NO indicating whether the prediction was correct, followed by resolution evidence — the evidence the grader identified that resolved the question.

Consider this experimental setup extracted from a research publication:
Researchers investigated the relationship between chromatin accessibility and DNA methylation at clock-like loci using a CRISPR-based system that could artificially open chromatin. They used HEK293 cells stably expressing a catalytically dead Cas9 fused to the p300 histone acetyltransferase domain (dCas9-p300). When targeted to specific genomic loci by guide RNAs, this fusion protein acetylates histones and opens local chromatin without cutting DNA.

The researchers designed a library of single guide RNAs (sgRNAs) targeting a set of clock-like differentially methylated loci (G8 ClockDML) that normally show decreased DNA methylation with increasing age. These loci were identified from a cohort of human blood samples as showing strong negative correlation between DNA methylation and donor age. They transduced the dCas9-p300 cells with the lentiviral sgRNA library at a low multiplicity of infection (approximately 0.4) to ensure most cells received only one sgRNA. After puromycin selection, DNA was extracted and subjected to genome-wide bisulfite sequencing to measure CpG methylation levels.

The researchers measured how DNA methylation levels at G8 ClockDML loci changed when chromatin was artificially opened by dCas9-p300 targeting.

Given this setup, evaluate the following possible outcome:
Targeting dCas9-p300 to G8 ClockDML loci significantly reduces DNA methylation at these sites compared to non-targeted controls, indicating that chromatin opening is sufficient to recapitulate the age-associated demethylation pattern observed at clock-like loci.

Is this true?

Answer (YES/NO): YES